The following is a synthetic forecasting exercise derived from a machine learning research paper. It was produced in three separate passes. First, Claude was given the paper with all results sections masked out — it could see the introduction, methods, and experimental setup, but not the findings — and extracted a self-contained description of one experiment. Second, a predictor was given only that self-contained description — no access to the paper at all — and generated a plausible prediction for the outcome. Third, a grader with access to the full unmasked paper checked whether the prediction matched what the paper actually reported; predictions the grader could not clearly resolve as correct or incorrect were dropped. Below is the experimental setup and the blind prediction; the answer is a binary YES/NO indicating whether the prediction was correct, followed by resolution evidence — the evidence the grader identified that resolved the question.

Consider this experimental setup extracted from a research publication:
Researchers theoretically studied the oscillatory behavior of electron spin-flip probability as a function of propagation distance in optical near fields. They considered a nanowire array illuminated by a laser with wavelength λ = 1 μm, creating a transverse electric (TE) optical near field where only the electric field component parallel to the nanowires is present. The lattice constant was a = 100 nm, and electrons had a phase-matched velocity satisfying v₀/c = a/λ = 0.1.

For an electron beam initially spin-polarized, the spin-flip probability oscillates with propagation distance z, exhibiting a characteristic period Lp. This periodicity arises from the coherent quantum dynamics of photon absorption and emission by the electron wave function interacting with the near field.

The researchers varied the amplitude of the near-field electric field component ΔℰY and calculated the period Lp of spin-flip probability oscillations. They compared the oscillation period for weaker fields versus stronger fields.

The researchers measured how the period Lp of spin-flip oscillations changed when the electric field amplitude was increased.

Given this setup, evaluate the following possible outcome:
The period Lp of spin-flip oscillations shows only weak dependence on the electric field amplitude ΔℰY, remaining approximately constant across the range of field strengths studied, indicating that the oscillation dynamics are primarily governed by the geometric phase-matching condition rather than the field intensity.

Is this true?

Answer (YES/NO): NO